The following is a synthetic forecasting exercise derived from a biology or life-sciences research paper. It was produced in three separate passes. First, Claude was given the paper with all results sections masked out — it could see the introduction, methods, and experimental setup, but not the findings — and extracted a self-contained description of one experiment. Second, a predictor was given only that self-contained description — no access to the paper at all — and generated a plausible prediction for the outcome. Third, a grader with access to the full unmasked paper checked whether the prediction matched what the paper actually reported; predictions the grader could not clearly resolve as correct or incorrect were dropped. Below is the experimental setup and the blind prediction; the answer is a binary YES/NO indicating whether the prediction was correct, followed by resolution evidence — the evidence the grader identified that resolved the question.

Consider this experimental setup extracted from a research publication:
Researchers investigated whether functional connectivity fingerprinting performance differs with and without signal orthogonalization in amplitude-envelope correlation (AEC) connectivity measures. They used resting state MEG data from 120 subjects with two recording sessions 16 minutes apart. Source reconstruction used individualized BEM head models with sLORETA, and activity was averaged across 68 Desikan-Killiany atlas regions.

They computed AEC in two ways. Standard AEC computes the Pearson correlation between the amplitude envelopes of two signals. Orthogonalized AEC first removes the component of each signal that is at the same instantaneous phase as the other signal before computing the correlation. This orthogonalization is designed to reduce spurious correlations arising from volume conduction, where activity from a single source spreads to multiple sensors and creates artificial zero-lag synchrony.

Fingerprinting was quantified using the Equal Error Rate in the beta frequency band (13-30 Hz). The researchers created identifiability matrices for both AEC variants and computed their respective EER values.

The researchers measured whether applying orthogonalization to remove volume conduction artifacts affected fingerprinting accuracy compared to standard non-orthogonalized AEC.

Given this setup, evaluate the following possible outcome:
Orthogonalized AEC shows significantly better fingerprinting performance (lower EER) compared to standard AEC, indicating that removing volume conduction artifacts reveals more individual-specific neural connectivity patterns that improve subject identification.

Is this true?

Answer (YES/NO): NO